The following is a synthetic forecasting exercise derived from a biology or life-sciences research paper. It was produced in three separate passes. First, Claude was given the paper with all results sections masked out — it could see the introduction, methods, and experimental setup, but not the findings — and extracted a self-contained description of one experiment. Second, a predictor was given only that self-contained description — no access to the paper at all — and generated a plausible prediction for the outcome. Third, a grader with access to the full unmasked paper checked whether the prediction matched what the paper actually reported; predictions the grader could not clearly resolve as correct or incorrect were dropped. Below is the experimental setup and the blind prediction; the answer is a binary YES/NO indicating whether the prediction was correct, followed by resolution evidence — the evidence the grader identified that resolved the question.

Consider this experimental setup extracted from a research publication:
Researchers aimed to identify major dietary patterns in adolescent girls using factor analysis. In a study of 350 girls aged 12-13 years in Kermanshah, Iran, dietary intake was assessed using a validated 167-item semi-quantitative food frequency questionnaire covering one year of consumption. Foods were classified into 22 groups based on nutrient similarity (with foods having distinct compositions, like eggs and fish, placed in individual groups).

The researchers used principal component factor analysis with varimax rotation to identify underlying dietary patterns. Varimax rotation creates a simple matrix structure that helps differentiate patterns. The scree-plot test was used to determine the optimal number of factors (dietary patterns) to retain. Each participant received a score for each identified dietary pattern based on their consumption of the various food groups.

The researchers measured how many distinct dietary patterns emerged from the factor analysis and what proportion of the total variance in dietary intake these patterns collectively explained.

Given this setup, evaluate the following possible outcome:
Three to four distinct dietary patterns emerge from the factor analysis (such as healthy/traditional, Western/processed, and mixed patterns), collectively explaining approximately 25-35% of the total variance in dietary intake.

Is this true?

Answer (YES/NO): NO